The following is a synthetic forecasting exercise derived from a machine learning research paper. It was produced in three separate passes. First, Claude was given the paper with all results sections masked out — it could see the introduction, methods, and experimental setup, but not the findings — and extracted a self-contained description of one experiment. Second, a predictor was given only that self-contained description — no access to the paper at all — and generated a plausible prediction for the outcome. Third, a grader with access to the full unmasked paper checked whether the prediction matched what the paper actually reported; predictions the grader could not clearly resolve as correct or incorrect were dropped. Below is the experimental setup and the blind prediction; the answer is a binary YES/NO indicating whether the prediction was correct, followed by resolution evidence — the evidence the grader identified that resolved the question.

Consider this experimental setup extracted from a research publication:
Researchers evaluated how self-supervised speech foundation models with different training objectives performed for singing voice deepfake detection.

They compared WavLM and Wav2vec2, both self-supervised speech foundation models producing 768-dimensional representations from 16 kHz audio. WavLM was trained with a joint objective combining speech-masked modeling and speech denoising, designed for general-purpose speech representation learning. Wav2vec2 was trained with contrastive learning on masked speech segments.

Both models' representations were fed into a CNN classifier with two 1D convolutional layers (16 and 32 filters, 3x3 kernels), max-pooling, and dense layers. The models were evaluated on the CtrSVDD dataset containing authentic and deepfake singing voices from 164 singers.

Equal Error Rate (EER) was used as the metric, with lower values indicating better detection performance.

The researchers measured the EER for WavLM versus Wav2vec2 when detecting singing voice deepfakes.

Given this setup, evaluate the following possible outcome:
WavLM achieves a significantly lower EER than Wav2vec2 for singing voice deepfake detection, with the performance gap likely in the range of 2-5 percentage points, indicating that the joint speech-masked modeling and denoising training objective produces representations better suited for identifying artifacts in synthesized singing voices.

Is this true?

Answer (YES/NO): NO